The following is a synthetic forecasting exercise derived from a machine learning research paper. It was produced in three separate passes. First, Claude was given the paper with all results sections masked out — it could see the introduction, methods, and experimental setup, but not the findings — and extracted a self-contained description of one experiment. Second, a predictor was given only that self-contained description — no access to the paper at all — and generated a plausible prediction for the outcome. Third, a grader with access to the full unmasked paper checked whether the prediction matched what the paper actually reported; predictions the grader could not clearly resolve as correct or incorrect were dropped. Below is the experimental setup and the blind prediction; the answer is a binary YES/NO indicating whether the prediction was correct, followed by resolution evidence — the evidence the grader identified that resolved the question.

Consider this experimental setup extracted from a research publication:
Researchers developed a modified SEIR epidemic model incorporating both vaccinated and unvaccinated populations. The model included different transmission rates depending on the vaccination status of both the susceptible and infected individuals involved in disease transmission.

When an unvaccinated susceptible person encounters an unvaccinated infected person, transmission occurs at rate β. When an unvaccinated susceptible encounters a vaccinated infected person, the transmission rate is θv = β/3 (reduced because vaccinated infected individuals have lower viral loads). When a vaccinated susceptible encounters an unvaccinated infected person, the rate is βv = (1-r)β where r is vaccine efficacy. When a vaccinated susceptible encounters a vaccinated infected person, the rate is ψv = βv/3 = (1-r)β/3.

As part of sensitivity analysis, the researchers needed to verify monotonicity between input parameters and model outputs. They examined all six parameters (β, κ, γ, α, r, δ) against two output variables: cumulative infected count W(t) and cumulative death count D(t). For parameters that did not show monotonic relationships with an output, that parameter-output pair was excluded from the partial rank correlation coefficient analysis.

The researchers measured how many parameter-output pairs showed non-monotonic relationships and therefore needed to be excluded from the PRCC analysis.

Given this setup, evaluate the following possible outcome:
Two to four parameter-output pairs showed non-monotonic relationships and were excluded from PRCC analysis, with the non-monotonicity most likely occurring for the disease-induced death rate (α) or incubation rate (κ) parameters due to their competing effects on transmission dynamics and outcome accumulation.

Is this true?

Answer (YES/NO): NO